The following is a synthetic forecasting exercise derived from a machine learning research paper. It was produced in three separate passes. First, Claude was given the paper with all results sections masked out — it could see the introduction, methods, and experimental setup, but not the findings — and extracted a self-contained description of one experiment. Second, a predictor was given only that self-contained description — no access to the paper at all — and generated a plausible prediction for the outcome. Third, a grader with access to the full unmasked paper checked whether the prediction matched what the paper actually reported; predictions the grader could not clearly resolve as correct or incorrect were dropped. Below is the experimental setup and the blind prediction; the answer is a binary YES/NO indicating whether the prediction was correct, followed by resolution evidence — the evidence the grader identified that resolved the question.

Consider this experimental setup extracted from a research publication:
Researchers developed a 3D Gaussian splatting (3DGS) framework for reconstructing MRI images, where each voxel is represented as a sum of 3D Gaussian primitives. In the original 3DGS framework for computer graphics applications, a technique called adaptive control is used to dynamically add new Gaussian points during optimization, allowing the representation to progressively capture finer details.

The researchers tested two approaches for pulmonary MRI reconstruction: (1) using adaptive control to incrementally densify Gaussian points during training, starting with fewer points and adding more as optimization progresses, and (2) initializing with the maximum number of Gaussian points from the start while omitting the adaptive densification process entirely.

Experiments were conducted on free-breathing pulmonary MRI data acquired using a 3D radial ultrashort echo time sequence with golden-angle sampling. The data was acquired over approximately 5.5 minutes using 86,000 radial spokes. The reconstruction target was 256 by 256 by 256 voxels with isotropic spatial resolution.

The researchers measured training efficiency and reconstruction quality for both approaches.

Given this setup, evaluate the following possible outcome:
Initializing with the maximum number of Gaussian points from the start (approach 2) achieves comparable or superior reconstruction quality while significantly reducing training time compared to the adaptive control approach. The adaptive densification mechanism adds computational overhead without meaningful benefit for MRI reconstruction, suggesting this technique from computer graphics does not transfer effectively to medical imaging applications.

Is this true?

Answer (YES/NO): NO